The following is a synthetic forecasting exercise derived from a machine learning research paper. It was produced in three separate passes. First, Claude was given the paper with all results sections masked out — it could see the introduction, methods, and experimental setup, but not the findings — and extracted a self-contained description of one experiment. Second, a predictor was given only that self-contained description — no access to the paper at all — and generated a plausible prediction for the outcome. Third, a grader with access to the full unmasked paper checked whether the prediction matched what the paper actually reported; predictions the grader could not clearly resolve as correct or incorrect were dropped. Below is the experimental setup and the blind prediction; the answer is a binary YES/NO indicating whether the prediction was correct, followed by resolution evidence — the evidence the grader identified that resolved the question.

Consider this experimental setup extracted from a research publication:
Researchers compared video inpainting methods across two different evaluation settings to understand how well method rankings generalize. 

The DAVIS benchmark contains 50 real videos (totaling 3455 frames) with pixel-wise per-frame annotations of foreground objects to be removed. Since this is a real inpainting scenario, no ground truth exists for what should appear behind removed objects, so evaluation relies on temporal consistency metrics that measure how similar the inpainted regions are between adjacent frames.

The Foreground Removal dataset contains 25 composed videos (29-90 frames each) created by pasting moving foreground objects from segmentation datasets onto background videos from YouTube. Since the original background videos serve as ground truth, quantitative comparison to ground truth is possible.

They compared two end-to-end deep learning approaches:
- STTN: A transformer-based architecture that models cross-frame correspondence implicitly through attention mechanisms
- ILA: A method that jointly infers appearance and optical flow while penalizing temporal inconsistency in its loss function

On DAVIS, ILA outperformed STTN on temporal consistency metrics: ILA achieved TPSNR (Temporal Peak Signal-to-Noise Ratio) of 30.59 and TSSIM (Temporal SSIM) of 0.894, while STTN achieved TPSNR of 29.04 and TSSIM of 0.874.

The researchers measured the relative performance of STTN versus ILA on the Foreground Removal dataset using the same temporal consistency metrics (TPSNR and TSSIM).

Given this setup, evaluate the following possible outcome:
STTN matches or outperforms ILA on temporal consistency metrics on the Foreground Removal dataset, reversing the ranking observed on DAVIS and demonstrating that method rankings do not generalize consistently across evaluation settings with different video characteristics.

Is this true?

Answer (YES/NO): YES